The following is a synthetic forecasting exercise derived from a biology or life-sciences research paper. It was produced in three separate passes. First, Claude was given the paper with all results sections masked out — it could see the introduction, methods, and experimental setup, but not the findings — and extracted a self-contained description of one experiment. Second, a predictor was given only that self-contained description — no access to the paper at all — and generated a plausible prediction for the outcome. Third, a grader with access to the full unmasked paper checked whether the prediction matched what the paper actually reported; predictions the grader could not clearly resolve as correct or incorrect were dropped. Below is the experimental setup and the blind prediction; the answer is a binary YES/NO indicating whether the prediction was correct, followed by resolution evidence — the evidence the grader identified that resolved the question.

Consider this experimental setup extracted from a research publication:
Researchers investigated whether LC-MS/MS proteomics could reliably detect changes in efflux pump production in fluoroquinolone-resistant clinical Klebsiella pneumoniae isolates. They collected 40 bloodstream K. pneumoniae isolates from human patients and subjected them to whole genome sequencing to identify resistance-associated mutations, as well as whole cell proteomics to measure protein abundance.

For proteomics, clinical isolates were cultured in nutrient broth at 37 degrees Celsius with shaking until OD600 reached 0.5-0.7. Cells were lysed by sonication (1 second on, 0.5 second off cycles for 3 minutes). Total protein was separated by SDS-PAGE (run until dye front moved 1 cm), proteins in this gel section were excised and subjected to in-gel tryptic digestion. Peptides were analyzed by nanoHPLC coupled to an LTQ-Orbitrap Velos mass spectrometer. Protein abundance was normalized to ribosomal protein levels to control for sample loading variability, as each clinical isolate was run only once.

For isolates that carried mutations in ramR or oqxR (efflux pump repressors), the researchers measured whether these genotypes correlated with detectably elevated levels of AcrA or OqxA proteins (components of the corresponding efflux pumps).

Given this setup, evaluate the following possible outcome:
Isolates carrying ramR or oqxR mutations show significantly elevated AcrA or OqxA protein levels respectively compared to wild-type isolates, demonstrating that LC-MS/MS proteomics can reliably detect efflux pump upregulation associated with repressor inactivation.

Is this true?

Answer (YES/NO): NO